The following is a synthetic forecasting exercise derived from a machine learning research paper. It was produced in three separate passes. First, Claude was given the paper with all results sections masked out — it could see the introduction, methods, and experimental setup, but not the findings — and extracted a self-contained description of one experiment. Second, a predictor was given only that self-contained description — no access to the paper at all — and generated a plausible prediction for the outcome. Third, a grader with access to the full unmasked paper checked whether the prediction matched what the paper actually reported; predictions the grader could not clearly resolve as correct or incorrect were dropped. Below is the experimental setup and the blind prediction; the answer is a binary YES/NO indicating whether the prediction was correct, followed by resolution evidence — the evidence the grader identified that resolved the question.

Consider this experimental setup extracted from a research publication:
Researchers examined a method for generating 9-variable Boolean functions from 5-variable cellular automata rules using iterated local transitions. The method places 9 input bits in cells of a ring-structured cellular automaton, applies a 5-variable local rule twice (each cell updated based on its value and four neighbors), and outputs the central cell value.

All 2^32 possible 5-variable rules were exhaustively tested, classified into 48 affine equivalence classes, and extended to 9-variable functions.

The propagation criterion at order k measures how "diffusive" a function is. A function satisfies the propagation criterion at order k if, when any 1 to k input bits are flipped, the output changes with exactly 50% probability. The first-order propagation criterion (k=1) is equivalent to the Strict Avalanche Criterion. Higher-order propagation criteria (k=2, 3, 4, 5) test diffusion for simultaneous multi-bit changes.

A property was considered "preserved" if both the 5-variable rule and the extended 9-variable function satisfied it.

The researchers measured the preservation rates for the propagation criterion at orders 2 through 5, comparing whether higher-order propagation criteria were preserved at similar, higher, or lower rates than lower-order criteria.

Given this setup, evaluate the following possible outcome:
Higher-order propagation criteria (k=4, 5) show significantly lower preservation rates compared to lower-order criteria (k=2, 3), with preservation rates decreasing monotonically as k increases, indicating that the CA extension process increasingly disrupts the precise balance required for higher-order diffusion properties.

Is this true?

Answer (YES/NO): NO